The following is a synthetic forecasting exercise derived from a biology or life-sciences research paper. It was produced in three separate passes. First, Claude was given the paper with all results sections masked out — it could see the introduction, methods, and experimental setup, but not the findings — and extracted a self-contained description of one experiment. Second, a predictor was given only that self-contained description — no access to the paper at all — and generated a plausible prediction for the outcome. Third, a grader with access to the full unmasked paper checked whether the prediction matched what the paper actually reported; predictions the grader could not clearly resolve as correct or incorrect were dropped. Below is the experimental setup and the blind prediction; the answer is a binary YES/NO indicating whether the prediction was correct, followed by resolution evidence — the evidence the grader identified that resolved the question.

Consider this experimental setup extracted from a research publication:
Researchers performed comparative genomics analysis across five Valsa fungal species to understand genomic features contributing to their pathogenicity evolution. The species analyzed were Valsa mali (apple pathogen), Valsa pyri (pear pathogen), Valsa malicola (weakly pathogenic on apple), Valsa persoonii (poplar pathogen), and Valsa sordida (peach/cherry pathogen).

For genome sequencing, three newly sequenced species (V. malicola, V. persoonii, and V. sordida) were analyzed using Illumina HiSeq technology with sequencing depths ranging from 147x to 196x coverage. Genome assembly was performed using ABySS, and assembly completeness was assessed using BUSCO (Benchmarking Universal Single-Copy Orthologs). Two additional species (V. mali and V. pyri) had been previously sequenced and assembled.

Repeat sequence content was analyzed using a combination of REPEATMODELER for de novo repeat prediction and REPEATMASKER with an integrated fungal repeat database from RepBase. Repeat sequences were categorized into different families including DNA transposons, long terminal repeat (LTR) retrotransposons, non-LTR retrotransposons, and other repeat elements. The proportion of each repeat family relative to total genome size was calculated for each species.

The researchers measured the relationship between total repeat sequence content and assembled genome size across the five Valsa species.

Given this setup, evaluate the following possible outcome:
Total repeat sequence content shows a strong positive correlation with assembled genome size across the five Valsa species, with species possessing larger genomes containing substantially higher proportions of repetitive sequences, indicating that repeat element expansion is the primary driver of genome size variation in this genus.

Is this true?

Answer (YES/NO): YES